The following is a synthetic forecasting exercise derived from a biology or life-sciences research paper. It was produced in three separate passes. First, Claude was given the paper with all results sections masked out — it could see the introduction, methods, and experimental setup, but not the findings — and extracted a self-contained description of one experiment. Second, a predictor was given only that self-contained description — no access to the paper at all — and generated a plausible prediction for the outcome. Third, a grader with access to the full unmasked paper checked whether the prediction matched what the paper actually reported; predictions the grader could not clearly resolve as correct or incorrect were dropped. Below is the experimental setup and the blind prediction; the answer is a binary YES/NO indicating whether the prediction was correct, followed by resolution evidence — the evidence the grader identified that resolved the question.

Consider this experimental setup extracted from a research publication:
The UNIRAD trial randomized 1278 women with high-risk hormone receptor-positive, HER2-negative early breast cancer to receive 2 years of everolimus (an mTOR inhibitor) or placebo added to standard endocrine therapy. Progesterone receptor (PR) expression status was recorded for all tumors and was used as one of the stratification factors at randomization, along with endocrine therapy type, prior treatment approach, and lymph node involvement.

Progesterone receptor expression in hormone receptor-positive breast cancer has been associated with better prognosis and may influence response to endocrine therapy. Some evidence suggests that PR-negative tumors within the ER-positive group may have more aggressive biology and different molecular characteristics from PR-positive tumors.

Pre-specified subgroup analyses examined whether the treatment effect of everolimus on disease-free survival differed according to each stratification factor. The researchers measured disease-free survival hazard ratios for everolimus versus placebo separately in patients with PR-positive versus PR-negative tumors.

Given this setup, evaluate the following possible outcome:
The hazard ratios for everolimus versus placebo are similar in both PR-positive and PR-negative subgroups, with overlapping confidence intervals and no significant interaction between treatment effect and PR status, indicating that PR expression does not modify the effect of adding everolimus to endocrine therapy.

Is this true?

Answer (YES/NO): YES